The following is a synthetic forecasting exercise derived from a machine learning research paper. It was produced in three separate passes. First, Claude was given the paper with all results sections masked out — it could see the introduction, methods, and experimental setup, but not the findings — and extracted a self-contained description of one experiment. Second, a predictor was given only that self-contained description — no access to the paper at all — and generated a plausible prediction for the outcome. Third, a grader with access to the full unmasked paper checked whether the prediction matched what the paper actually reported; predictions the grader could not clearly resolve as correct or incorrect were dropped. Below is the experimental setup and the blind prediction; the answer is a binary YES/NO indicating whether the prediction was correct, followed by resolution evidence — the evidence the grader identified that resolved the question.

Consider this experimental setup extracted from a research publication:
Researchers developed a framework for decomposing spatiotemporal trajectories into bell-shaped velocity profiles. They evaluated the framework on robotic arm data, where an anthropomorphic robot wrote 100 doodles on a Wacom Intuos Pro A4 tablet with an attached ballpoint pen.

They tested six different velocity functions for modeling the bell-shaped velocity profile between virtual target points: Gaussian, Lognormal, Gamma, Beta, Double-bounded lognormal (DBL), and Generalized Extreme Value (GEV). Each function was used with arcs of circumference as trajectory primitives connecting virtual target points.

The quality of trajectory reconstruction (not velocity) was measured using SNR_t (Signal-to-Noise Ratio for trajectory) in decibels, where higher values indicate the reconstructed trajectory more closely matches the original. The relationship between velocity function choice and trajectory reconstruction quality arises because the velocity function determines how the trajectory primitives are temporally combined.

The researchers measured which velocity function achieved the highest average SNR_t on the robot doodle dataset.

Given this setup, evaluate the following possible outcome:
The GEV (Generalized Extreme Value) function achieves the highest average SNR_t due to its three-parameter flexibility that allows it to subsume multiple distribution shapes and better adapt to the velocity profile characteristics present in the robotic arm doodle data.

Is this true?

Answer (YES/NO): NO